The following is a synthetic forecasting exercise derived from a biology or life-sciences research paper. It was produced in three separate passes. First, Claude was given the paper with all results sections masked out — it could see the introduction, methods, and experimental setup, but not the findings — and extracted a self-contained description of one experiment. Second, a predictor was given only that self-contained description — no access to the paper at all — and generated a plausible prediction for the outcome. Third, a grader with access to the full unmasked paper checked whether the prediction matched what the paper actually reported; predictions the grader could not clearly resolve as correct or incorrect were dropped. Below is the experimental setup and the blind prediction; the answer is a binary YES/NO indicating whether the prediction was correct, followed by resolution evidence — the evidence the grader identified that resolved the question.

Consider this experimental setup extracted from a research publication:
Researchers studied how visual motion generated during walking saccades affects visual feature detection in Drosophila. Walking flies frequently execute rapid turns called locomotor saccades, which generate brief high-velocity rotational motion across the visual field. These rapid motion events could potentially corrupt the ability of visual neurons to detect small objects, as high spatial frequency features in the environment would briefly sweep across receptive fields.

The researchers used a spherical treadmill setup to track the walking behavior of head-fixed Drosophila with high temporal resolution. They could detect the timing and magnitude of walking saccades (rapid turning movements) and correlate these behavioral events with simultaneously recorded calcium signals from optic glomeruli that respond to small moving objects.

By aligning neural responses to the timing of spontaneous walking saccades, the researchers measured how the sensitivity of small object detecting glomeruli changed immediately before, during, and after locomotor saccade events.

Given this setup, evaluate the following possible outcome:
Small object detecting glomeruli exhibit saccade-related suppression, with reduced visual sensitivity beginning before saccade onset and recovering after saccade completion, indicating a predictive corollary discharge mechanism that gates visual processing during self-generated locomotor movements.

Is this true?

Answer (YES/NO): NO